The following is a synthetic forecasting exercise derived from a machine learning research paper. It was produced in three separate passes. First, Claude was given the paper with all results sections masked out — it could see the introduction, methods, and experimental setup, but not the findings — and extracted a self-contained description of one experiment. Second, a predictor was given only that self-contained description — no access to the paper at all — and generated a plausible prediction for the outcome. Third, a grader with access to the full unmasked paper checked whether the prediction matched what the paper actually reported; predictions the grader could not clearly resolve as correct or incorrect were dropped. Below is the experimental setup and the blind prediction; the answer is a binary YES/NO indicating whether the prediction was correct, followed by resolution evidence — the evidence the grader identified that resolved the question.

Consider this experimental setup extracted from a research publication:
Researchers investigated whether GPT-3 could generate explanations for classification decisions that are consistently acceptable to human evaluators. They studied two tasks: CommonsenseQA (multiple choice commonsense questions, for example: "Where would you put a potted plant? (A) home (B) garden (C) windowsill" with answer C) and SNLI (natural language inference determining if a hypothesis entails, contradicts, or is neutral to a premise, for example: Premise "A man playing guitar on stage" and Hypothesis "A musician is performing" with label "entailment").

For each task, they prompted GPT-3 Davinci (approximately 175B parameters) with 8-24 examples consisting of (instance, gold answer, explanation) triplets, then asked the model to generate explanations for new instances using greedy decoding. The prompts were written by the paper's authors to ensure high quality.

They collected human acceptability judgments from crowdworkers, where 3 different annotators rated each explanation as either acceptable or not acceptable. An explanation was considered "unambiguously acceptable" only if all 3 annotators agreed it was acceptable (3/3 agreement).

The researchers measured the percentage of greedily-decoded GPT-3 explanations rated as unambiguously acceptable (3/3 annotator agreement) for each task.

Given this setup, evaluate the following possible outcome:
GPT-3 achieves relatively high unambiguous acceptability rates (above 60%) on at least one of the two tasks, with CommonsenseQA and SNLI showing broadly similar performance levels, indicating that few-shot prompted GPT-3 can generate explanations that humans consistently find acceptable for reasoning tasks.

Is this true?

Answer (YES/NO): NO